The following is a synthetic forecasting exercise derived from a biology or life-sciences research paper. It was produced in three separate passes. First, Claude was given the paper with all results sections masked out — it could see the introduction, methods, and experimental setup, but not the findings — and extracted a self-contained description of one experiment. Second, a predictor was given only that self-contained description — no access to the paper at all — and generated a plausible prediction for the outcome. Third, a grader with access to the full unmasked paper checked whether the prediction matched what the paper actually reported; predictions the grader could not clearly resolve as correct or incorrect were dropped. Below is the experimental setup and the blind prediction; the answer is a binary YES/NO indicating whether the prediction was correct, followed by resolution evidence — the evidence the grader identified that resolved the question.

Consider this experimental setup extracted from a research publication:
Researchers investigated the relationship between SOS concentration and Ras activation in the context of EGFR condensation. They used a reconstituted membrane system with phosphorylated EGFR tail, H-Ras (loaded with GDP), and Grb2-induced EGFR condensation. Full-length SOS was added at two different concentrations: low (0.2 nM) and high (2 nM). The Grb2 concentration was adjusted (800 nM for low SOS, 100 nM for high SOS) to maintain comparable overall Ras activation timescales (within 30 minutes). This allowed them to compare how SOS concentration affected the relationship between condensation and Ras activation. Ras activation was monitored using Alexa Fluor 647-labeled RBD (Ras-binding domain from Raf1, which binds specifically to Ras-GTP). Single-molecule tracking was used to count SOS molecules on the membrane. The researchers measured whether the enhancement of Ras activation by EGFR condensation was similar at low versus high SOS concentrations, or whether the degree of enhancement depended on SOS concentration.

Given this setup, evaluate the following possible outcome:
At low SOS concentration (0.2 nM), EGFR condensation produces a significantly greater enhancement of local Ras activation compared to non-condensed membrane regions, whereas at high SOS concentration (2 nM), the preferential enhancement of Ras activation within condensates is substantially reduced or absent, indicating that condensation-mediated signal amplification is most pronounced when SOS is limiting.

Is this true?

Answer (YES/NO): YES